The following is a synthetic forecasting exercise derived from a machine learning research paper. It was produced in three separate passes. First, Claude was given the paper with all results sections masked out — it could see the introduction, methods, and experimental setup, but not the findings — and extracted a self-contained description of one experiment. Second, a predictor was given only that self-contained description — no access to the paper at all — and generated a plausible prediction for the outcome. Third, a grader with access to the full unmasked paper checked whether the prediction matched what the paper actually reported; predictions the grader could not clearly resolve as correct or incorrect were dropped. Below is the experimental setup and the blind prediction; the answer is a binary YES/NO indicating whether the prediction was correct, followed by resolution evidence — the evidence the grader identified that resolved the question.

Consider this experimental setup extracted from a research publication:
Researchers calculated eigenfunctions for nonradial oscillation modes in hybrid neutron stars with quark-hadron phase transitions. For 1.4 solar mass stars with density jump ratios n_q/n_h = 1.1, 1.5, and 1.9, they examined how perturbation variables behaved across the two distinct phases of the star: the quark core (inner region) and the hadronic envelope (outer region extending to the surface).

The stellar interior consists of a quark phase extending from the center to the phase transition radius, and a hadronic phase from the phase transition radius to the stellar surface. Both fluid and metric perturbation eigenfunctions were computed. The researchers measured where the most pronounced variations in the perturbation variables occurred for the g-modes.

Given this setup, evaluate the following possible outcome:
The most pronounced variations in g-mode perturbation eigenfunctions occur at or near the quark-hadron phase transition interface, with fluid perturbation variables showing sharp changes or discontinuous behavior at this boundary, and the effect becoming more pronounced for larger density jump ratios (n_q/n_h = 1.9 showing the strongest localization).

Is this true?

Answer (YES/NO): NO